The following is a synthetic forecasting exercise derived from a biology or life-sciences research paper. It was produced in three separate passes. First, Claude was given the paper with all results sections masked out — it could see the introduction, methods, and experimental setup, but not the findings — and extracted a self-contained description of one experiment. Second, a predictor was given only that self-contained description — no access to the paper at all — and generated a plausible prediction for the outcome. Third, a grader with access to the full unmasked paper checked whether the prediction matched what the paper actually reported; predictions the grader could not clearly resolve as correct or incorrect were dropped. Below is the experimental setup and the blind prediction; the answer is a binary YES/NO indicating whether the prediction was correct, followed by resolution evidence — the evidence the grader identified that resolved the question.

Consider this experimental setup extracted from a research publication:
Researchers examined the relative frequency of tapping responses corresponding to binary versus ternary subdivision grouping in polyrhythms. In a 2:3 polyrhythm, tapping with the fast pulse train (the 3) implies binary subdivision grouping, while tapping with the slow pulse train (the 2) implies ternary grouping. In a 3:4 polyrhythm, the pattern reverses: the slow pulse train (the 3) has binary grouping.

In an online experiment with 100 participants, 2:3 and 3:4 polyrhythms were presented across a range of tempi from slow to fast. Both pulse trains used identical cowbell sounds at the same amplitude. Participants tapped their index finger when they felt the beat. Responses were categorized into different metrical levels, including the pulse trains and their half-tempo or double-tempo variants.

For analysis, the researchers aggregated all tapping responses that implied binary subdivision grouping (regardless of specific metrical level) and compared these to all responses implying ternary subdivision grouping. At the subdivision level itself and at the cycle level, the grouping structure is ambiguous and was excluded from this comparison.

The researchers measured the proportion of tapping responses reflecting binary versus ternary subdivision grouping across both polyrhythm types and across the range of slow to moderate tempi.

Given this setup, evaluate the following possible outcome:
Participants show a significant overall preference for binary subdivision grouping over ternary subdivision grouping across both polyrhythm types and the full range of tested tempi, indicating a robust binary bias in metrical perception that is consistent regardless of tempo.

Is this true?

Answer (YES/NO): NO